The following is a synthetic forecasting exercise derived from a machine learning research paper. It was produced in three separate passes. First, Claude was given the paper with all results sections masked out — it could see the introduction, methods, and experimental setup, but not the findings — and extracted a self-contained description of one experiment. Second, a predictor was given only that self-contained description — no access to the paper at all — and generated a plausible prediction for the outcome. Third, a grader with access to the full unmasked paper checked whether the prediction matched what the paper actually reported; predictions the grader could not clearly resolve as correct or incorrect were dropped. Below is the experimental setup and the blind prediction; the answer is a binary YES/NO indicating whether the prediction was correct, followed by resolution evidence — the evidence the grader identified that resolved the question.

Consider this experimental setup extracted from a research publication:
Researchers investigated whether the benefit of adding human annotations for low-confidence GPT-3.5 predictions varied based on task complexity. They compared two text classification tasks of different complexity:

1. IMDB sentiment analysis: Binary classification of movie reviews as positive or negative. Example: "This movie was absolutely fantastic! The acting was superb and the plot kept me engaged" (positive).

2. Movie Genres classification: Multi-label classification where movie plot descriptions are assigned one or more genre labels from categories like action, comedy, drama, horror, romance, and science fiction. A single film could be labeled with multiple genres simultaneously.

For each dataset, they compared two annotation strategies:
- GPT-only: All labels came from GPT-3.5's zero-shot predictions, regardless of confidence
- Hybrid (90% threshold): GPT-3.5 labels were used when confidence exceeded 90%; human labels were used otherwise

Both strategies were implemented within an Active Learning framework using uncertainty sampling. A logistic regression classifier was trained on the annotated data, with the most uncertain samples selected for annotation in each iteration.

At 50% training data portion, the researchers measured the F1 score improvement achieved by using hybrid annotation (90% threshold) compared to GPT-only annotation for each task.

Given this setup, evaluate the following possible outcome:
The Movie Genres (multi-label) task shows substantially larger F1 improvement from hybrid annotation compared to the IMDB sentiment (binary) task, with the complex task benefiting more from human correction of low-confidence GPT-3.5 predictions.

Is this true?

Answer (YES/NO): YES